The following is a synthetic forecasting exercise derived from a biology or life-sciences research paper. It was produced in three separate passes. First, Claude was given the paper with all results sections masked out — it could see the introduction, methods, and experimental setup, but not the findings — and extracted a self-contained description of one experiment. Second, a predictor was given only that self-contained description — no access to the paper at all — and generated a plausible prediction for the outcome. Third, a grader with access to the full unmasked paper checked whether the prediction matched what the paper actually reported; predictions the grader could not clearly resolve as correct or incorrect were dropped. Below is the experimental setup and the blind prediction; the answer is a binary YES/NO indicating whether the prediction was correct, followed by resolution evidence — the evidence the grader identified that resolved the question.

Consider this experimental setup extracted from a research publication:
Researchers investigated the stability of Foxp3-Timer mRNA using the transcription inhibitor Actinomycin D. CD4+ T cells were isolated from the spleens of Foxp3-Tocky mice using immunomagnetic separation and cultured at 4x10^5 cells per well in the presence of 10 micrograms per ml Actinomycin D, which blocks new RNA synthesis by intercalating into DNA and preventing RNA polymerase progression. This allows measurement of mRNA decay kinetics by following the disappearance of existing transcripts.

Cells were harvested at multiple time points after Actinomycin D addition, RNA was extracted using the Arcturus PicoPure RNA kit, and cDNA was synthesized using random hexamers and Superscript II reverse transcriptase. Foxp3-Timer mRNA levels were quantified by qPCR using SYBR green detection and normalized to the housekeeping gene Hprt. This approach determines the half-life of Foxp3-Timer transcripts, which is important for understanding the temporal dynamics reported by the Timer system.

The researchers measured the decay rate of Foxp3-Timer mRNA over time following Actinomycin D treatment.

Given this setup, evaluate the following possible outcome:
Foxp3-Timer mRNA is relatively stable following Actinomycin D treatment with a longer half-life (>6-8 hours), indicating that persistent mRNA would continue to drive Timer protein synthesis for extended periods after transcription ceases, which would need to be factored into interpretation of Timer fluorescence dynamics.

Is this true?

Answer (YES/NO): NO